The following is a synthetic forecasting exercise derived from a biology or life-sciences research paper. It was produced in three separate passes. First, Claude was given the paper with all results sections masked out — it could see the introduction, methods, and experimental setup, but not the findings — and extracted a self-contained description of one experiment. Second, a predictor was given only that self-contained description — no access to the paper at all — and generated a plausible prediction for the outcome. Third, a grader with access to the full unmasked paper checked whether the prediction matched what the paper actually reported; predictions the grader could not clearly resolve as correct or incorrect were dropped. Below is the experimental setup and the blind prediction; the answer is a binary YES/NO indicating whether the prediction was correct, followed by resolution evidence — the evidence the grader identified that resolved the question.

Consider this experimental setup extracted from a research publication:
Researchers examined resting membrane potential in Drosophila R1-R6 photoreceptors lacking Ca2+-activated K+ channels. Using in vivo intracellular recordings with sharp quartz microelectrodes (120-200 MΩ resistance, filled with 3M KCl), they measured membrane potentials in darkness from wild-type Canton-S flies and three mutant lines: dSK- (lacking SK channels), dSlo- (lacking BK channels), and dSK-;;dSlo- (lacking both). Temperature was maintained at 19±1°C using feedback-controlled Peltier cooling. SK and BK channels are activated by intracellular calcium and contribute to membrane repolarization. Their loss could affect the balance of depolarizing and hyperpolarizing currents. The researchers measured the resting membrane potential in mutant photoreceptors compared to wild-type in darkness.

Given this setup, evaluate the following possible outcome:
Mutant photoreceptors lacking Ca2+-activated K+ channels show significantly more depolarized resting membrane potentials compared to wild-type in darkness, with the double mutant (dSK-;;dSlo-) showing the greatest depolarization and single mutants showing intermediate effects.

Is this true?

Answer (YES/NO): YES